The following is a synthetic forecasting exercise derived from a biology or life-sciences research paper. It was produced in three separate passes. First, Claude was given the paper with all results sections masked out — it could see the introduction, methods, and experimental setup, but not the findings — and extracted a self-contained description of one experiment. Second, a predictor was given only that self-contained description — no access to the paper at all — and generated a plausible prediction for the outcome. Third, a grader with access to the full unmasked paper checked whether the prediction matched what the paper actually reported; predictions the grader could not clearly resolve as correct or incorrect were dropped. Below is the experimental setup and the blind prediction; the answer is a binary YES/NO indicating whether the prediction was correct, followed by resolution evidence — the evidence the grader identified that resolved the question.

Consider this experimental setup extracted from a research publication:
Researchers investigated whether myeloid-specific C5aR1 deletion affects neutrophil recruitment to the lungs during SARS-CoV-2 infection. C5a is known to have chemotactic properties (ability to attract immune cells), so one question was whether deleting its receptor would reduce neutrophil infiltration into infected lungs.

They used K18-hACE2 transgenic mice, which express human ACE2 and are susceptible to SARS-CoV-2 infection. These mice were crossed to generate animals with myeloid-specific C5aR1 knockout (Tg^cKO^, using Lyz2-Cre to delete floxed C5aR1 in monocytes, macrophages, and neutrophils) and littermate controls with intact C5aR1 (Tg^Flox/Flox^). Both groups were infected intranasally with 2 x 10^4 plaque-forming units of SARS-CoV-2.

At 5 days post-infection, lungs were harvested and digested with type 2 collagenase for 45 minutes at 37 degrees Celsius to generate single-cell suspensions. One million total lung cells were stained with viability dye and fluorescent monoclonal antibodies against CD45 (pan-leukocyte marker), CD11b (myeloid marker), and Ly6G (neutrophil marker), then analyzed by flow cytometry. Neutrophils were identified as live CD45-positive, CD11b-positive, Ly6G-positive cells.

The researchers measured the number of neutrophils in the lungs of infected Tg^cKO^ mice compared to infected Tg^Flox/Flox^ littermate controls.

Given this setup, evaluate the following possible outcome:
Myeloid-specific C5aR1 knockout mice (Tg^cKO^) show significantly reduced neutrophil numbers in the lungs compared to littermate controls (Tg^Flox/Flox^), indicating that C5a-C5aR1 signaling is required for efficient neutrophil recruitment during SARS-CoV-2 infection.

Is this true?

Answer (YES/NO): NO